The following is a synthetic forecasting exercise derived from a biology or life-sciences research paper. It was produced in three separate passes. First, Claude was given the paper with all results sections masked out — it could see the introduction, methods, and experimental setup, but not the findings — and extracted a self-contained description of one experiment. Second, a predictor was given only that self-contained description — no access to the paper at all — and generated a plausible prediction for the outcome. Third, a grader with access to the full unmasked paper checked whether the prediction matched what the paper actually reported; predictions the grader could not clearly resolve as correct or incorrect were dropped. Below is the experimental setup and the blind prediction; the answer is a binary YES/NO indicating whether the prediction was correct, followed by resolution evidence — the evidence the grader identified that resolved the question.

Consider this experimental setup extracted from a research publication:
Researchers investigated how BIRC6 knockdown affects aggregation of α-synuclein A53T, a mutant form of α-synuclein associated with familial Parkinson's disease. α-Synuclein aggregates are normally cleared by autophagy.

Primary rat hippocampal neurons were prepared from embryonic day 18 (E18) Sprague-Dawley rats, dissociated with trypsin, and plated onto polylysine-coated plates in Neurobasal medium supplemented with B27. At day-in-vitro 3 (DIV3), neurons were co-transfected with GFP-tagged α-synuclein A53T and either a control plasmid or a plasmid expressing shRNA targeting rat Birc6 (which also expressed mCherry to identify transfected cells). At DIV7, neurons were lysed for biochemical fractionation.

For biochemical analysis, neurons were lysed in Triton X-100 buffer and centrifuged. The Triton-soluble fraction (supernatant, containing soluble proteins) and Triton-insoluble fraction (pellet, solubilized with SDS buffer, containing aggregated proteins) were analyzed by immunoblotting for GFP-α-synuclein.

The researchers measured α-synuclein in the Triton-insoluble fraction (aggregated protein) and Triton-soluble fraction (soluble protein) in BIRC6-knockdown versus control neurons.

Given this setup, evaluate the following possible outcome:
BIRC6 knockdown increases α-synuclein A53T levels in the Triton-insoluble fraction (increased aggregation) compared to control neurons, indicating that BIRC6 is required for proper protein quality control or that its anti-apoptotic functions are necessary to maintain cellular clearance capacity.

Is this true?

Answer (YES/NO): NO